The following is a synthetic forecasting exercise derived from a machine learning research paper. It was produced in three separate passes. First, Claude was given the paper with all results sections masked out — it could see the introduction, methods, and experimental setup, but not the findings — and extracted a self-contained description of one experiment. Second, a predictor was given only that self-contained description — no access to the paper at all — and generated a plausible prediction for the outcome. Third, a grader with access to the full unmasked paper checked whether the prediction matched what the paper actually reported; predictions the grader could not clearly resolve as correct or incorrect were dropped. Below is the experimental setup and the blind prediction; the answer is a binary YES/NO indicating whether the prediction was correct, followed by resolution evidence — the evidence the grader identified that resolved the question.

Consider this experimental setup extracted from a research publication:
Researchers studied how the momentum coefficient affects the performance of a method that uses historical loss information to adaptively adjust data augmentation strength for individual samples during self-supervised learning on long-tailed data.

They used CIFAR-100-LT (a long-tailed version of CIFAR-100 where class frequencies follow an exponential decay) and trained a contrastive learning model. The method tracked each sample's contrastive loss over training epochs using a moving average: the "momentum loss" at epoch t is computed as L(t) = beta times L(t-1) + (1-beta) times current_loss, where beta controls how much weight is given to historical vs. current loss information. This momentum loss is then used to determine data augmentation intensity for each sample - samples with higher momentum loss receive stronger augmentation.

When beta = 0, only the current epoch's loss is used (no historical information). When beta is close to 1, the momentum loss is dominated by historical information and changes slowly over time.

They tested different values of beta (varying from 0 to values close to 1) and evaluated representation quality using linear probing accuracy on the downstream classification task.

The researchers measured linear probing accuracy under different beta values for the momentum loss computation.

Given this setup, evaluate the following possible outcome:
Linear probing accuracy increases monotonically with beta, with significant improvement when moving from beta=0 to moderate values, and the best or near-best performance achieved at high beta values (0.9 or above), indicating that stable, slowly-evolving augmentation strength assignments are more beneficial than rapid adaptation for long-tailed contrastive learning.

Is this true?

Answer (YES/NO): NO